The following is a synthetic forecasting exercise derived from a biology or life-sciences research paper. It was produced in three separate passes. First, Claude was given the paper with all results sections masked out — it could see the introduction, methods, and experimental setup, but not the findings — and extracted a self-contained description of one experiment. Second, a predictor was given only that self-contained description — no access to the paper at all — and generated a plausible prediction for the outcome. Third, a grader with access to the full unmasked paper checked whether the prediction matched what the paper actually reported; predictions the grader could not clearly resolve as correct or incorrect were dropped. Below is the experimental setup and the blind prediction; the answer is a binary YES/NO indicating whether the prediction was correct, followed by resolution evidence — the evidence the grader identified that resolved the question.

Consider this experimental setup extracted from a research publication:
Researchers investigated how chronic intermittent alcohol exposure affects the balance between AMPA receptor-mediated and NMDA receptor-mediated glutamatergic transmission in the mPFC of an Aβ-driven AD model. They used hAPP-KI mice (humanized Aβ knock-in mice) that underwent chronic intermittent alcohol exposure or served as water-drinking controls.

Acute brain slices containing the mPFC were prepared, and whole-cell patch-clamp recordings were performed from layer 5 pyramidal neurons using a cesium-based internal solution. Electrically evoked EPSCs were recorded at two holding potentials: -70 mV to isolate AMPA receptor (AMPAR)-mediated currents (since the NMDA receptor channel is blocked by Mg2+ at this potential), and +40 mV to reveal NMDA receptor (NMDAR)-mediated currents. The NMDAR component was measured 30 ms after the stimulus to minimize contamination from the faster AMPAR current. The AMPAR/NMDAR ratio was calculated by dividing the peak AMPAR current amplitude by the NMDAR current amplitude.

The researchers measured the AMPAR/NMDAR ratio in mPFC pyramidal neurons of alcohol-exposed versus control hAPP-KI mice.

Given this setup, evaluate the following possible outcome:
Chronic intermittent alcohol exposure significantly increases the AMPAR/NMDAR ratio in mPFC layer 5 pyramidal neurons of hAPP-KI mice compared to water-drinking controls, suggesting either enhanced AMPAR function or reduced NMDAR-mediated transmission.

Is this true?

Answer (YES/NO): YES